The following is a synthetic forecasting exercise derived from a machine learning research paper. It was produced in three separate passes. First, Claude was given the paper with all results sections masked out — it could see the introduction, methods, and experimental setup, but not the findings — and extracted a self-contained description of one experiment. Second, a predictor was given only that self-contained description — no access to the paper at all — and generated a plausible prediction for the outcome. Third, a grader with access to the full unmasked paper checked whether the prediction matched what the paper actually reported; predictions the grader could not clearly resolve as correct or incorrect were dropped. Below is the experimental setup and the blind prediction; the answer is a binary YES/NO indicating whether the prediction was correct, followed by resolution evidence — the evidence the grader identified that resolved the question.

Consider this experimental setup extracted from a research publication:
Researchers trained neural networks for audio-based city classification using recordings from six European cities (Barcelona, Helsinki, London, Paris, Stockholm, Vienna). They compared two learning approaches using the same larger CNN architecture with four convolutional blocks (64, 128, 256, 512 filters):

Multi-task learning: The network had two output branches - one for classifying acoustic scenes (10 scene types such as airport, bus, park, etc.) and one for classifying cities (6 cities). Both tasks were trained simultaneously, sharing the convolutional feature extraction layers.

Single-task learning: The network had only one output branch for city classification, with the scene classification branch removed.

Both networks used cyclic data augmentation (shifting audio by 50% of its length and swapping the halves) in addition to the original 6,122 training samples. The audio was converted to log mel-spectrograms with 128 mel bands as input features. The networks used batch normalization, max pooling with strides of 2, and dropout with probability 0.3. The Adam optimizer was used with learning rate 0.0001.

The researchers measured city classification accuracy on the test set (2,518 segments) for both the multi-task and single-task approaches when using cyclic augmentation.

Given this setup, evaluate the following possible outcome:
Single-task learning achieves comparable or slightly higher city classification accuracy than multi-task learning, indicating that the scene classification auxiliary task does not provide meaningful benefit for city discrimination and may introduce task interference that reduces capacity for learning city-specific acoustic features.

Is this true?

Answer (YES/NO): NO